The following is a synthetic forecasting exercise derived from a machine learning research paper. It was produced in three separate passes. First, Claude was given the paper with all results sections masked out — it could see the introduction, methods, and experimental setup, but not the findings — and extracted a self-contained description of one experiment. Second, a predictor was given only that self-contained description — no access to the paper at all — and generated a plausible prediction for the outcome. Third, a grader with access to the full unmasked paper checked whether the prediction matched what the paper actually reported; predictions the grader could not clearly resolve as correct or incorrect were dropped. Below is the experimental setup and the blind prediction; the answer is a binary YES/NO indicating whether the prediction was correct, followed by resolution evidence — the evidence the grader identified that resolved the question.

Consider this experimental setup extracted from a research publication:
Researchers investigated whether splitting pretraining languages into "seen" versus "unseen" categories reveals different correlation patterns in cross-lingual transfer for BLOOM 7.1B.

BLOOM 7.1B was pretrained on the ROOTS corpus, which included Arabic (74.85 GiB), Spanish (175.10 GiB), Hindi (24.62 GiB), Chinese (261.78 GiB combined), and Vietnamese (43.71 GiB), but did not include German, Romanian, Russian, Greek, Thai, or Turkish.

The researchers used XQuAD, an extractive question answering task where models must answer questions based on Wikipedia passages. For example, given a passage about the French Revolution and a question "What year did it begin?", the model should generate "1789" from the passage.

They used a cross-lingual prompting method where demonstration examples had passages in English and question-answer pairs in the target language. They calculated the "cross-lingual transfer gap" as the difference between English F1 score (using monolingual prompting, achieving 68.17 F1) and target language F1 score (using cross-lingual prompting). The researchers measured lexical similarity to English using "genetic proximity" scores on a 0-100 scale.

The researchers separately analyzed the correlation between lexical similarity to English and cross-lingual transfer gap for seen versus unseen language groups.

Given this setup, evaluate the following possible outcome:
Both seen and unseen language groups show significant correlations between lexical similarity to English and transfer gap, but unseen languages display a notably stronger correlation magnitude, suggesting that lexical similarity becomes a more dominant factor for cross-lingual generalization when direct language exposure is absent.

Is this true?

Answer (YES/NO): NO